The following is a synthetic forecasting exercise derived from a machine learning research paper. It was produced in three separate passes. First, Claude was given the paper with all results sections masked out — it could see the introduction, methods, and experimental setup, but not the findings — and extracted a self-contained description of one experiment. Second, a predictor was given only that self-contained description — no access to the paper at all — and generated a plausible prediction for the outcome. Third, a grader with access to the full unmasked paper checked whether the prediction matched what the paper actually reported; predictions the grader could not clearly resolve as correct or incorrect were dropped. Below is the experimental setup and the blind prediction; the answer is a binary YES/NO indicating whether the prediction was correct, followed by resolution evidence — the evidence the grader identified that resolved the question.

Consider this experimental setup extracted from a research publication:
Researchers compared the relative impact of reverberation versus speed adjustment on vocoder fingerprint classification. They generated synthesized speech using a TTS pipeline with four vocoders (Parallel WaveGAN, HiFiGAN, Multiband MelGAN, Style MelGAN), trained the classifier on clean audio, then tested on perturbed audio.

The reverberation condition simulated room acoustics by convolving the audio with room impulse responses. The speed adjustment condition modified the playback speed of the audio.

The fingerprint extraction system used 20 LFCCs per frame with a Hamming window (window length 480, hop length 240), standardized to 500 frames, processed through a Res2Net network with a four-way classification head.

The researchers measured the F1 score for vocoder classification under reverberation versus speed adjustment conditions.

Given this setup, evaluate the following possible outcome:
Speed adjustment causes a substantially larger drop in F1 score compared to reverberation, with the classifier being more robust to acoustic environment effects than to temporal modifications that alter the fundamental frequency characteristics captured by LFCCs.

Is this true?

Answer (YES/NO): NO